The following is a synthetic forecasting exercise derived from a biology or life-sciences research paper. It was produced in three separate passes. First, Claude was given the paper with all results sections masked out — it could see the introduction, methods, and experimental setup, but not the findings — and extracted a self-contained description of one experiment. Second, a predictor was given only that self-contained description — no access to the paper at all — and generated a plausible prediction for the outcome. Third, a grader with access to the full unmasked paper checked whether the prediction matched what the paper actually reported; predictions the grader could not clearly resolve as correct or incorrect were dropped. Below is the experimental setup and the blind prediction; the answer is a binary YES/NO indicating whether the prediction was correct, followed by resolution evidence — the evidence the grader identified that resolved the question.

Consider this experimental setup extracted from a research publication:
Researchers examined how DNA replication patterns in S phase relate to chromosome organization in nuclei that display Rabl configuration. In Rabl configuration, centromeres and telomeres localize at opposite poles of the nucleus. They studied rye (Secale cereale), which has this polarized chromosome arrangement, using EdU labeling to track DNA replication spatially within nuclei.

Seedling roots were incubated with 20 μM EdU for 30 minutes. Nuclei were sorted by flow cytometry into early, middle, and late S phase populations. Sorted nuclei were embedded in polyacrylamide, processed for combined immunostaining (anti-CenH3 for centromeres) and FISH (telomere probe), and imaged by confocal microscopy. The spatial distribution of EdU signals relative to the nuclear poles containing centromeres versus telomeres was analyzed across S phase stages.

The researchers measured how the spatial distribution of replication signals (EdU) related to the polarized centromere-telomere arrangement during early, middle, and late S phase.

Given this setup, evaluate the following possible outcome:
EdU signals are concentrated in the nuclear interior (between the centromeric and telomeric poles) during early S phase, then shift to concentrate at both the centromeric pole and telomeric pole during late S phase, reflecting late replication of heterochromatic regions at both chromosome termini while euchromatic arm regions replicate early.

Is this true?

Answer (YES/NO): NO